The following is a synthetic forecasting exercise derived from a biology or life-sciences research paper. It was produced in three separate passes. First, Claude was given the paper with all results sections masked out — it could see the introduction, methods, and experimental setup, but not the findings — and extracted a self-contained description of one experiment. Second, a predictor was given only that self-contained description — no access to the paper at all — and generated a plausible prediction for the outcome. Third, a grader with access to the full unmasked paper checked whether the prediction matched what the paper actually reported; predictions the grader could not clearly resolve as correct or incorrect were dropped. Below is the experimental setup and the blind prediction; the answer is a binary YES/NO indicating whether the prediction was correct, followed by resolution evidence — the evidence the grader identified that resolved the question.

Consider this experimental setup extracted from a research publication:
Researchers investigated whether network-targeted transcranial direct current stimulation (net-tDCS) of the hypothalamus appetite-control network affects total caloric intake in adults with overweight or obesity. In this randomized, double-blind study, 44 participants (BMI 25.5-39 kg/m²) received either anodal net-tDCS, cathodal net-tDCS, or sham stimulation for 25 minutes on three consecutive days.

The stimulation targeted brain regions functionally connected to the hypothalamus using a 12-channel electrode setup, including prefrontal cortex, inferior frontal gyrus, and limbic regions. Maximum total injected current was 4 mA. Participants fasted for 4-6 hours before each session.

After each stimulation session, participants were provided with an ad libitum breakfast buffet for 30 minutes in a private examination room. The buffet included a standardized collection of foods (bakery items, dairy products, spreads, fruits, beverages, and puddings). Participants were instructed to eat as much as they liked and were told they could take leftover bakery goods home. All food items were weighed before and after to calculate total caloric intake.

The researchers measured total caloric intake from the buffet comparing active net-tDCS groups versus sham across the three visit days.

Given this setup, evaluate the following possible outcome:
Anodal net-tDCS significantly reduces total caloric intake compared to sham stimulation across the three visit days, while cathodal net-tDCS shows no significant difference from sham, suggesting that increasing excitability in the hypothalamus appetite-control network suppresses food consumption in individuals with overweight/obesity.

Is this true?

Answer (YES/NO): NO